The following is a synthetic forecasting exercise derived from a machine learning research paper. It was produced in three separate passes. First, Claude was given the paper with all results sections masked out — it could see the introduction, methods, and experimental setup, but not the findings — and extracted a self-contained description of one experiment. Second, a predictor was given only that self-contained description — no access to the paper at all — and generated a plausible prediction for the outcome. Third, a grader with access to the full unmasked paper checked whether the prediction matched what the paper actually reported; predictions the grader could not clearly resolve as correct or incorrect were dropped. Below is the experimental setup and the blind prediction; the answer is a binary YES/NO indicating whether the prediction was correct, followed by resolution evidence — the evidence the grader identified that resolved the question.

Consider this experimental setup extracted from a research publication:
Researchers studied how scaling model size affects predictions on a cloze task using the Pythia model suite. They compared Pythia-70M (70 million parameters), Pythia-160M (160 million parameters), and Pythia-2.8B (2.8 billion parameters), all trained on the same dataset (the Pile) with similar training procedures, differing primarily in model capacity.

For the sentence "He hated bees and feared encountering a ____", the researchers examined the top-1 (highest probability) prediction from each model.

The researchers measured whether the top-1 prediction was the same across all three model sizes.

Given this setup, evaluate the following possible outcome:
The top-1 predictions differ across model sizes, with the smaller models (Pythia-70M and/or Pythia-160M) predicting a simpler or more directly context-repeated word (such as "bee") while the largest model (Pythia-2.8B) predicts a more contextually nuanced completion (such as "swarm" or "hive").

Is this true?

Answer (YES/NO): NO